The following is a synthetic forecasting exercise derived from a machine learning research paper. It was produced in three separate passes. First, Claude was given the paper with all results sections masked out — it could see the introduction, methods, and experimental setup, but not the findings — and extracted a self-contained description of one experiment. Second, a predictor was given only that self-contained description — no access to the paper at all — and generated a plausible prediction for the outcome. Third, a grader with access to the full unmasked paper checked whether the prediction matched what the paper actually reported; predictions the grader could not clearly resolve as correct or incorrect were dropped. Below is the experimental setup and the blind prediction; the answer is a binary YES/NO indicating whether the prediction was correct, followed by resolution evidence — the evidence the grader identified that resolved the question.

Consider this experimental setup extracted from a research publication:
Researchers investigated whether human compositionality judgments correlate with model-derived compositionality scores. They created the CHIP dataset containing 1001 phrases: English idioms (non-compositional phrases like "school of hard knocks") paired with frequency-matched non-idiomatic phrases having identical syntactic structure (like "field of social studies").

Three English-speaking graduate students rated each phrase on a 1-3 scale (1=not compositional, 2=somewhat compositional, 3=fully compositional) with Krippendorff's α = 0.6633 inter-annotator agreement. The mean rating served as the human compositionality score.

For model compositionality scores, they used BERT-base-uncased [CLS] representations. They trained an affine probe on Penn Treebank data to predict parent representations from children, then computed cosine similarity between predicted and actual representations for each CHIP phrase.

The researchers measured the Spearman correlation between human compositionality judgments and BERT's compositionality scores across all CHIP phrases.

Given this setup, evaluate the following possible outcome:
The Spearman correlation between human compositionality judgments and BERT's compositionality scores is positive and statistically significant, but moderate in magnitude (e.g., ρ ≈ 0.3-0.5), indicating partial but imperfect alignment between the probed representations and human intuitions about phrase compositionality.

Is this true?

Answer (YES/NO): NO